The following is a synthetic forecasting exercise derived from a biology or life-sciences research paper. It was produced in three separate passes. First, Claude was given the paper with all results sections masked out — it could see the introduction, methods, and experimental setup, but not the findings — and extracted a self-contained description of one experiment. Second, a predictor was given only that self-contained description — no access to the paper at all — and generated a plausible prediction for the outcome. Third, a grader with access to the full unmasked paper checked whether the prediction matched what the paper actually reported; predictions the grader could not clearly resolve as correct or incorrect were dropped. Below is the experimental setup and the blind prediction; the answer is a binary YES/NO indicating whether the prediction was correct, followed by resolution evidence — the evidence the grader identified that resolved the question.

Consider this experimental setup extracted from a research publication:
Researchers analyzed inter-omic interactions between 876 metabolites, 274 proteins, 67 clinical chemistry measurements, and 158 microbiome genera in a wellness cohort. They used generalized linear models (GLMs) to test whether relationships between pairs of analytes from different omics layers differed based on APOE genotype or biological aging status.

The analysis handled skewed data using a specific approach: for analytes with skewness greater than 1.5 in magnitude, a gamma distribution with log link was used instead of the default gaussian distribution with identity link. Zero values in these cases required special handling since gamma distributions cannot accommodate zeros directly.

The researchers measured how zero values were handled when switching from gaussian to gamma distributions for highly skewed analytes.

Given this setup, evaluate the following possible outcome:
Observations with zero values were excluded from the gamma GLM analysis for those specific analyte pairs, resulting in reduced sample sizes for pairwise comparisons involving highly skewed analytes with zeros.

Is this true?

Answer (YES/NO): NO